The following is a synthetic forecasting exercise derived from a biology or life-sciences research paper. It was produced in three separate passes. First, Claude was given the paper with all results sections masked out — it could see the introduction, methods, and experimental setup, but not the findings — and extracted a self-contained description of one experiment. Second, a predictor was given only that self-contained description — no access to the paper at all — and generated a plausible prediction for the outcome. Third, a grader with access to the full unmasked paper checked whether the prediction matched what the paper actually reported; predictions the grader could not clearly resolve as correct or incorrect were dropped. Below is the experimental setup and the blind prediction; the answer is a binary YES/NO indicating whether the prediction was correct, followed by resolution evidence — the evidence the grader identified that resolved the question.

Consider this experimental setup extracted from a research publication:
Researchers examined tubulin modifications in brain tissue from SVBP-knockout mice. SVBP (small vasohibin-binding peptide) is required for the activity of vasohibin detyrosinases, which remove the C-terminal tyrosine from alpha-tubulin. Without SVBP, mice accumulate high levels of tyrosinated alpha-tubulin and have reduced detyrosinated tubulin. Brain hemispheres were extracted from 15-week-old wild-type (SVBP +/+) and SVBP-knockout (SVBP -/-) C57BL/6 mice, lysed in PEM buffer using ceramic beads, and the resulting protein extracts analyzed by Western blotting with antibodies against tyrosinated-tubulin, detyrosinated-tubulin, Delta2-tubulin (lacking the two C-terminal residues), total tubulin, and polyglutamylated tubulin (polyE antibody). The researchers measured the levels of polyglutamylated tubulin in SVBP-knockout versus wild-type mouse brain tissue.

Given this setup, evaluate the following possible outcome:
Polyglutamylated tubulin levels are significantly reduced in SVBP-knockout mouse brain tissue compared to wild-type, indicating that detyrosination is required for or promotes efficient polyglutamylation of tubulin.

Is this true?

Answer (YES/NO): NO